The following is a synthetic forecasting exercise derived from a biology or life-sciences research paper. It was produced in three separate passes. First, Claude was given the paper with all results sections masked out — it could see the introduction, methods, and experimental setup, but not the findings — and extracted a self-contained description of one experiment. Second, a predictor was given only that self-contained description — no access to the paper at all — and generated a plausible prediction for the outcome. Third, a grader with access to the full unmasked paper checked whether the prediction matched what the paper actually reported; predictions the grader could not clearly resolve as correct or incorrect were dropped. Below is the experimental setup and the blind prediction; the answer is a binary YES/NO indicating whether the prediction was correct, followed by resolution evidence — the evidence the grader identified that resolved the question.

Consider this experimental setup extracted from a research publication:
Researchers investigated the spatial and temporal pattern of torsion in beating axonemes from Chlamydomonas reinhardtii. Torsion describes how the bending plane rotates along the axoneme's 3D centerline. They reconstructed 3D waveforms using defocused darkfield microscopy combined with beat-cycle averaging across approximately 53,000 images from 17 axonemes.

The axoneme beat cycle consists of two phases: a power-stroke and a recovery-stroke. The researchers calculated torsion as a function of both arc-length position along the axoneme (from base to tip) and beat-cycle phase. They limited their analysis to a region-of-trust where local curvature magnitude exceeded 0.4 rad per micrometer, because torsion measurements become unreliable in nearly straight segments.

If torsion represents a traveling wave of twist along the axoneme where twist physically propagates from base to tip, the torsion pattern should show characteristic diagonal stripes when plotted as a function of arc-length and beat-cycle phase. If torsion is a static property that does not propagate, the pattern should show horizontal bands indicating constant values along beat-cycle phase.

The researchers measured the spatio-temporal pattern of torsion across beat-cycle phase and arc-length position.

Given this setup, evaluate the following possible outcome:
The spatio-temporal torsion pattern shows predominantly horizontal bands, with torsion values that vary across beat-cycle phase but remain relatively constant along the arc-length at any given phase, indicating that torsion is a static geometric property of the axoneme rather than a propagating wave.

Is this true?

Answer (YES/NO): NO